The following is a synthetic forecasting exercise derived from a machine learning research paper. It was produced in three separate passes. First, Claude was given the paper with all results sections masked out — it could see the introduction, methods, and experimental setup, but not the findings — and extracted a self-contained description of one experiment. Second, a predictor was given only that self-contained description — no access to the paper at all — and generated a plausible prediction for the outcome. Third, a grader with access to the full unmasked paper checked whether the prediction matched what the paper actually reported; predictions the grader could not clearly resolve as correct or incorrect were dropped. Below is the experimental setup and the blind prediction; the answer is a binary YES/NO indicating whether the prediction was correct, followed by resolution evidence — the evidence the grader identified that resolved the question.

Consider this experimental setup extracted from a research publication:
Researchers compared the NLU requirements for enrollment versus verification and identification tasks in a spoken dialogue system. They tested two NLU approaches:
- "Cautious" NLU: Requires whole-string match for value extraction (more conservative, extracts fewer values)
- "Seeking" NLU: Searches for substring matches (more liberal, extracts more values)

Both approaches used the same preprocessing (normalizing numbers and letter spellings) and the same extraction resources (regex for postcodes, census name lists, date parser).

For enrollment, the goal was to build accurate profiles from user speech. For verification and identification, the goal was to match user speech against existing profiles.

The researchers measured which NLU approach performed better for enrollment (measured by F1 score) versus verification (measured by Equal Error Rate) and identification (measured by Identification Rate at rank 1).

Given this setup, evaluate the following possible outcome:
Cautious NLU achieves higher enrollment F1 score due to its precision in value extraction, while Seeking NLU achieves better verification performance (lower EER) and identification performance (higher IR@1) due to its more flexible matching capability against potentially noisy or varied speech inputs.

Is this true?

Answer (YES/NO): YES